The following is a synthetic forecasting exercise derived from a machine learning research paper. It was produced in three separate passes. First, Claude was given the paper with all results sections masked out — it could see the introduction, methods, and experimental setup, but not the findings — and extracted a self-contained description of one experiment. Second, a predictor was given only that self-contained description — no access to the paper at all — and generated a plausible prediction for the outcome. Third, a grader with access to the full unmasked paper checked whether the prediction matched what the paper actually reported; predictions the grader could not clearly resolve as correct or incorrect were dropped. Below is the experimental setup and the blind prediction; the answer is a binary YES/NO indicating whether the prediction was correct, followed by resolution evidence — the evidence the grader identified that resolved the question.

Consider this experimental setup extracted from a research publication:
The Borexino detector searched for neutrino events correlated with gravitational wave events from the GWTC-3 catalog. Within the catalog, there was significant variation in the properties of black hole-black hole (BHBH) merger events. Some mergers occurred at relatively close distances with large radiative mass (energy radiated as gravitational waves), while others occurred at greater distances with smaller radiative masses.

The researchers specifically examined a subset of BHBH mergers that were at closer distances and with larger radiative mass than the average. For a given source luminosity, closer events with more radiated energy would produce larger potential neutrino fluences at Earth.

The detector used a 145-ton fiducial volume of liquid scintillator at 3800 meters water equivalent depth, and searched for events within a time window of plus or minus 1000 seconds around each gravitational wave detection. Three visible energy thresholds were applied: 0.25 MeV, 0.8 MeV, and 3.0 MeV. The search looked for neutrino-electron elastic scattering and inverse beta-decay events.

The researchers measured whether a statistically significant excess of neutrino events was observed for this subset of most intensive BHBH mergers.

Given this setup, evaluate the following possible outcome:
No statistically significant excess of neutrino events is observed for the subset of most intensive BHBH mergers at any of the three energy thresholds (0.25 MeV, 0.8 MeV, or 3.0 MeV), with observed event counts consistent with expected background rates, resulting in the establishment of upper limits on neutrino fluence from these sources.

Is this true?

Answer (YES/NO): YES